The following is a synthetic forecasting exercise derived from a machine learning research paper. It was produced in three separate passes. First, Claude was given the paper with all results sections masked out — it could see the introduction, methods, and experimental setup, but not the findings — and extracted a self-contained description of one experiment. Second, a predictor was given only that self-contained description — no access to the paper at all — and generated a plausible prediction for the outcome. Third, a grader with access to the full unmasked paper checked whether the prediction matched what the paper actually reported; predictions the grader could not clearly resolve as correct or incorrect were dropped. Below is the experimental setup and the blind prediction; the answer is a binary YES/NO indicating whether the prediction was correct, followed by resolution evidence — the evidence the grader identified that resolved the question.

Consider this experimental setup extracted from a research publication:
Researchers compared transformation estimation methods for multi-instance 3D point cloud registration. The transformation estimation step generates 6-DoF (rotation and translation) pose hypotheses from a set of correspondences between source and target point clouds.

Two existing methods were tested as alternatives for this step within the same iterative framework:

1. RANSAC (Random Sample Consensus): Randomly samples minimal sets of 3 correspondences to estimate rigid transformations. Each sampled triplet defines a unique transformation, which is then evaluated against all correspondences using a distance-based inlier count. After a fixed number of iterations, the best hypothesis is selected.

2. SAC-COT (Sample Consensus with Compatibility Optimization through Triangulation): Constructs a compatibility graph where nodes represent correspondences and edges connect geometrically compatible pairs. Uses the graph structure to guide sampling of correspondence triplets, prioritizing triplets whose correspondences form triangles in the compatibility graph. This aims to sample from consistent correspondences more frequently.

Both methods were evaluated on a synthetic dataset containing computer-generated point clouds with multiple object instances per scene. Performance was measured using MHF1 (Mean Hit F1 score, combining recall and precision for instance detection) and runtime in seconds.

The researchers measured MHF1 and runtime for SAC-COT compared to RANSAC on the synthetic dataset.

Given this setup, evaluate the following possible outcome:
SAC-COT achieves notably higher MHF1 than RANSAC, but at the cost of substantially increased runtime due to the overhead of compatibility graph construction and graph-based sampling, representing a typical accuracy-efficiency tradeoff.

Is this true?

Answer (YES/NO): NO